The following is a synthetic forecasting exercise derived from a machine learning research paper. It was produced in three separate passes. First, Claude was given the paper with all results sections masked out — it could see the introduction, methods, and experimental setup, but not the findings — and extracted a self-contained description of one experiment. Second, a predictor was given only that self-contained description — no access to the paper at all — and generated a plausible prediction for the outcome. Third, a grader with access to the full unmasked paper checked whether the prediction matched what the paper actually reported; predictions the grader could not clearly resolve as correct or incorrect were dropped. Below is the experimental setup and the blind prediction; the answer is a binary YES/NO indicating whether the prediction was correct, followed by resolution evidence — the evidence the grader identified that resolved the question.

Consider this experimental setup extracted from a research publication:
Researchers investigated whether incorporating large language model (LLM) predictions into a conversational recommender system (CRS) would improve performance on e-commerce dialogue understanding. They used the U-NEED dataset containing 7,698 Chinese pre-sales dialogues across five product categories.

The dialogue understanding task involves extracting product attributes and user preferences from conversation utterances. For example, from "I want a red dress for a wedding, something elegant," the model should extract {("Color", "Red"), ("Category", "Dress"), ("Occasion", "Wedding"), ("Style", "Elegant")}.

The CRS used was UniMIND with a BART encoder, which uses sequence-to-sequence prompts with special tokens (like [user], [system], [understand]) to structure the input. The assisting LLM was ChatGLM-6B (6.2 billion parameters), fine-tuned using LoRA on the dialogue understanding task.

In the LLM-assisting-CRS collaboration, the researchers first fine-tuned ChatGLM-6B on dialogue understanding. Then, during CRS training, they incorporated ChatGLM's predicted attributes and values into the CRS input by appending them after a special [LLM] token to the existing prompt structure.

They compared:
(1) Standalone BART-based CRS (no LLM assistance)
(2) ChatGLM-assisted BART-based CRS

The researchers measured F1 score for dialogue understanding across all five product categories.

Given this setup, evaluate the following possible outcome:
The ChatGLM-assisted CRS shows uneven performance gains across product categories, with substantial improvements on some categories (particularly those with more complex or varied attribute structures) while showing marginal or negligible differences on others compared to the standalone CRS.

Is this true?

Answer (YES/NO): NO